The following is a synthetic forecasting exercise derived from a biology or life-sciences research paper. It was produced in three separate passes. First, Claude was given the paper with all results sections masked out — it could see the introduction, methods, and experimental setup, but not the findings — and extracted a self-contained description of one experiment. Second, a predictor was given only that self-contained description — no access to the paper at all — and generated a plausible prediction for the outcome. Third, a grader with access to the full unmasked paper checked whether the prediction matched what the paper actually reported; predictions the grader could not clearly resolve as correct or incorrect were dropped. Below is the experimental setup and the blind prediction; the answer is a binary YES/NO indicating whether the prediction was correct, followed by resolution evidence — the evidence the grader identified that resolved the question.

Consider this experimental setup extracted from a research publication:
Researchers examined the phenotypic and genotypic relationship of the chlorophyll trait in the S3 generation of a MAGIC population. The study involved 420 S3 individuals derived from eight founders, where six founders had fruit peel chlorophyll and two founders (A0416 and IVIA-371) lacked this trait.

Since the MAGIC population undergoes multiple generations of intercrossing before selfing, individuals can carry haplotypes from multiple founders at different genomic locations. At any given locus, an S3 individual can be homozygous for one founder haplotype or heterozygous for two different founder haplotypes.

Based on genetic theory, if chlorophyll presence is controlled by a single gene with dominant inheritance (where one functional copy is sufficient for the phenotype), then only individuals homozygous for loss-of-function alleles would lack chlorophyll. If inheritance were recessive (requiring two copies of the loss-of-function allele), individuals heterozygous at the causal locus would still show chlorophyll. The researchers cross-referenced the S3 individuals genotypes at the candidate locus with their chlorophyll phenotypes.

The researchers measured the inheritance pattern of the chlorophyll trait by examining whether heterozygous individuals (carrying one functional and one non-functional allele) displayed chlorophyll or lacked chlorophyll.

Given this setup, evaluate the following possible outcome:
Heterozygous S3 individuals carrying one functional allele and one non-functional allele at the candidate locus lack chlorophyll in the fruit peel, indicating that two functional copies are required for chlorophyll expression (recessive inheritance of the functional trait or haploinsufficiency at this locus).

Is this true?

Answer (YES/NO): NO